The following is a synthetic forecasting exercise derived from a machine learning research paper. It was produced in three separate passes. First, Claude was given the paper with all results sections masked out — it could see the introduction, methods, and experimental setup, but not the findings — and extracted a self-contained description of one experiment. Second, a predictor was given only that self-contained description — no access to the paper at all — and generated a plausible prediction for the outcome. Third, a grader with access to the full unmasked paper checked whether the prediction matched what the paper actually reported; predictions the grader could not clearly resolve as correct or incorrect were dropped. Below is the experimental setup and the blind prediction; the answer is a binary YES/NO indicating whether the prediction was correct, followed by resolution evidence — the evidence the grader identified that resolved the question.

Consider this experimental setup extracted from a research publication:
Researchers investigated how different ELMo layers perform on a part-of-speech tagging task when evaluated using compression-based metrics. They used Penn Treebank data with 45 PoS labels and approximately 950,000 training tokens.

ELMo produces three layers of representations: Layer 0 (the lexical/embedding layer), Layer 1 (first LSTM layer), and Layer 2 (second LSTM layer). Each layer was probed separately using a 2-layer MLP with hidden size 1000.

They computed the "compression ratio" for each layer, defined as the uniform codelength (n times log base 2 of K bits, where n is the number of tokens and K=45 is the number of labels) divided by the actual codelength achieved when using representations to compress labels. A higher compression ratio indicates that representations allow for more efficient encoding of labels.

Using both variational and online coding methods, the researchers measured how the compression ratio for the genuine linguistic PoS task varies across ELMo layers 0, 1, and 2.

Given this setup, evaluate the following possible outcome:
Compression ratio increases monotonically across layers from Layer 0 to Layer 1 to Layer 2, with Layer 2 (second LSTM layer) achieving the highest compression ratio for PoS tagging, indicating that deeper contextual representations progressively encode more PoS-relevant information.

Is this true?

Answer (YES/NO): NO